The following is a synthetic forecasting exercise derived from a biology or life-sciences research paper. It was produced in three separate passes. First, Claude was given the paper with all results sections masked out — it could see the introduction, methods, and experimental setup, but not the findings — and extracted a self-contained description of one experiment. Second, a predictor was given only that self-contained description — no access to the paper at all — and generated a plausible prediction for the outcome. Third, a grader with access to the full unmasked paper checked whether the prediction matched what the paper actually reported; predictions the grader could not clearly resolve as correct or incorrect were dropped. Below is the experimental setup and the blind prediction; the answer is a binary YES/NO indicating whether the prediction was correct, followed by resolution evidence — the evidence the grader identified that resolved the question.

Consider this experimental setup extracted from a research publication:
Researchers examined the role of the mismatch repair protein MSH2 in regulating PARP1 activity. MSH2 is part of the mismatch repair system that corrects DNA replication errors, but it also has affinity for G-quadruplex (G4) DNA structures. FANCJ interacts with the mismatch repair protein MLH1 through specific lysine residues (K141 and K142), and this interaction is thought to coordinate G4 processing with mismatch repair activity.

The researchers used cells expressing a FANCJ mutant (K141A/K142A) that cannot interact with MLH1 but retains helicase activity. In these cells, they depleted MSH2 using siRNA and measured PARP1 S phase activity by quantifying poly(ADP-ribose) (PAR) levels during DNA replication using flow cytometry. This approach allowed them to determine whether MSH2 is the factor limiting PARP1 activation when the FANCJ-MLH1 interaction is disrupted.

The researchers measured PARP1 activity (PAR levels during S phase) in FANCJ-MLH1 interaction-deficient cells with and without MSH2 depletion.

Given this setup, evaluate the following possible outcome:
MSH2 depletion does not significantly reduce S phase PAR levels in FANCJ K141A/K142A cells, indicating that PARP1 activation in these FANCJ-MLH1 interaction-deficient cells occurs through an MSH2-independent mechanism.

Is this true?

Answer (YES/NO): NO